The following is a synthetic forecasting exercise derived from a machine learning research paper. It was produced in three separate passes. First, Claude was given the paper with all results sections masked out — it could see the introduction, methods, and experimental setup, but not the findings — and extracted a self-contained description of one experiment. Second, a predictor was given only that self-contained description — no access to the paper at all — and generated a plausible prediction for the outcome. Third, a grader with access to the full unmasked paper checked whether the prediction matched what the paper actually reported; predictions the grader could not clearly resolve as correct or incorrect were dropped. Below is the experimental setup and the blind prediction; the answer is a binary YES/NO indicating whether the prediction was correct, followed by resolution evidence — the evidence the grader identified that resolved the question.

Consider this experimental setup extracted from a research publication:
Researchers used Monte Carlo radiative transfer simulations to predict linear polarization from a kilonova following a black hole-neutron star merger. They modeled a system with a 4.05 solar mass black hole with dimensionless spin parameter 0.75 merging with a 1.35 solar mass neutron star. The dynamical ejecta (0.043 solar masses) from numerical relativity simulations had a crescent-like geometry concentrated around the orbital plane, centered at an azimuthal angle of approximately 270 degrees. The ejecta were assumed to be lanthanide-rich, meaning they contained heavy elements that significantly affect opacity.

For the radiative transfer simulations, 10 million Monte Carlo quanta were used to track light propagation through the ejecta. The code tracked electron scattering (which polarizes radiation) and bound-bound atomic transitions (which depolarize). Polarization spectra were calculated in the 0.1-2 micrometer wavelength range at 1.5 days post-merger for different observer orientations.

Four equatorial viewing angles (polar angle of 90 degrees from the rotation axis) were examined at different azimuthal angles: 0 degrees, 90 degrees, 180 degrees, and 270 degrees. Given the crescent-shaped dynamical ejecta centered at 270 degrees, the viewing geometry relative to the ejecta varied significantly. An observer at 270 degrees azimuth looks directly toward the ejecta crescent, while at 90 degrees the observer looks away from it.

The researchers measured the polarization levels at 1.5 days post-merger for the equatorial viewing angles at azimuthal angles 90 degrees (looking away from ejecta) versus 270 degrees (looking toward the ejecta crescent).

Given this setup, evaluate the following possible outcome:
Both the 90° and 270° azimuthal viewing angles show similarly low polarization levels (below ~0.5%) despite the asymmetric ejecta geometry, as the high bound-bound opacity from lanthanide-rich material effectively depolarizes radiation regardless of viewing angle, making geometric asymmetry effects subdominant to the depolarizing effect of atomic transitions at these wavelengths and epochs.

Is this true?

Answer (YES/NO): NO